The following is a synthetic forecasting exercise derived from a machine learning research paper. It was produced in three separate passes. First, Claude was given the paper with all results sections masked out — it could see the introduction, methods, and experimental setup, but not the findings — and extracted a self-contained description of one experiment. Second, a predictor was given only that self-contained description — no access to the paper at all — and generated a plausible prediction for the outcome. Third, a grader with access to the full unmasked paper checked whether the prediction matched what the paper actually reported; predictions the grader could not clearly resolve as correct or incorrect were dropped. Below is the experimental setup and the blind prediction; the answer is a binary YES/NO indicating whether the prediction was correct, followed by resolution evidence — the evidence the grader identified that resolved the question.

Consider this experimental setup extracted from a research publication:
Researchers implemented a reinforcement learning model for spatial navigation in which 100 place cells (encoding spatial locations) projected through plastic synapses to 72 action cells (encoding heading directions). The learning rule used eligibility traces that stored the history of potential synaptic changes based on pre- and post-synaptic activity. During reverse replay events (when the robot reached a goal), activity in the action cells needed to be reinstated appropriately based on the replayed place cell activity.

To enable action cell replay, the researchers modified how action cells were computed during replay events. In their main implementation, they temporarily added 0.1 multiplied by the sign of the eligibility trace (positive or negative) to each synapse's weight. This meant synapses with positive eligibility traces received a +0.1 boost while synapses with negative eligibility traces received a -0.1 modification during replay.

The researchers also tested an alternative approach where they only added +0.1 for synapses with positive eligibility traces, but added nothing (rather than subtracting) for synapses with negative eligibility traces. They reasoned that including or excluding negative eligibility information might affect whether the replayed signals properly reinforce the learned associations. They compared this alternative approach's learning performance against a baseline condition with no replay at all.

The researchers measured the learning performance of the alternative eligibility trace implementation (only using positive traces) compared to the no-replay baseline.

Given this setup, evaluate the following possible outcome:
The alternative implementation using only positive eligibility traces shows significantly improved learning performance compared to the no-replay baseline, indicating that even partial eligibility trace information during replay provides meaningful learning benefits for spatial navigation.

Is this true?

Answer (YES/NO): NO